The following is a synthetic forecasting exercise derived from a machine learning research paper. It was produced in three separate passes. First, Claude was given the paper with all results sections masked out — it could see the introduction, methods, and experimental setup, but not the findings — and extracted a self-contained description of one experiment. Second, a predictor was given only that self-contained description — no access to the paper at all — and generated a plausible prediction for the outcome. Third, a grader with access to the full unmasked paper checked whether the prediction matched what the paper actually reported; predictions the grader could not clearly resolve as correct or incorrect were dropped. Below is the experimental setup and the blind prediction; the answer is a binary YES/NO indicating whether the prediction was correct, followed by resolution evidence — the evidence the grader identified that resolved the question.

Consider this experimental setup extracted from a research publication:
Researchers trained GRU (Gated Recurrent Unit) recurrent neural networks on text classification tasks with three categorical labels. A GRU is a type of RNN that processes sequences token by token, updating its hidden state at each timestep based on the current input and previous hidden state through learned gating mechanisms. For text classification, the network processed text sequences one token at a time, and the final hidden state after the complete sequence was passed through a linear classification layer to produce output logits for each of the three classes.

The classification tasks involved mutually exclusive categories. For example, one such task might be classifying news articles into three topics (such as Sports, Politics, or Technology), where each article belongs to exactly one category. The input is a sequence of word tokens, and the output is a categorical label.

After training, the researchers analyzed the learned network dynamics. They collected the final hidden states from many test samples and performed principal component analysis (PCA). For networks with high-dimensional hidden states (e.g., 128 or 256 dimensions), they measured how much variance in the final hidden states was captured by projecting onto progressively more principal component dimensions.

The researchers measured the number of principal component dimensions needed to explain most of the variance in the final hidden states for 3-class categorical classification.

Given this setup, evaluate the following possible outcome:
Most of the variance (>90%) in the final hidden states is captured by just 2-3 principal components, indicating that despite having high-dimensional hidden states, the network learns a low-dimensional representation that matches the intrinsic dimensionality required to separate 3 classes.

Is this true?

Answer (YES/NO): YES